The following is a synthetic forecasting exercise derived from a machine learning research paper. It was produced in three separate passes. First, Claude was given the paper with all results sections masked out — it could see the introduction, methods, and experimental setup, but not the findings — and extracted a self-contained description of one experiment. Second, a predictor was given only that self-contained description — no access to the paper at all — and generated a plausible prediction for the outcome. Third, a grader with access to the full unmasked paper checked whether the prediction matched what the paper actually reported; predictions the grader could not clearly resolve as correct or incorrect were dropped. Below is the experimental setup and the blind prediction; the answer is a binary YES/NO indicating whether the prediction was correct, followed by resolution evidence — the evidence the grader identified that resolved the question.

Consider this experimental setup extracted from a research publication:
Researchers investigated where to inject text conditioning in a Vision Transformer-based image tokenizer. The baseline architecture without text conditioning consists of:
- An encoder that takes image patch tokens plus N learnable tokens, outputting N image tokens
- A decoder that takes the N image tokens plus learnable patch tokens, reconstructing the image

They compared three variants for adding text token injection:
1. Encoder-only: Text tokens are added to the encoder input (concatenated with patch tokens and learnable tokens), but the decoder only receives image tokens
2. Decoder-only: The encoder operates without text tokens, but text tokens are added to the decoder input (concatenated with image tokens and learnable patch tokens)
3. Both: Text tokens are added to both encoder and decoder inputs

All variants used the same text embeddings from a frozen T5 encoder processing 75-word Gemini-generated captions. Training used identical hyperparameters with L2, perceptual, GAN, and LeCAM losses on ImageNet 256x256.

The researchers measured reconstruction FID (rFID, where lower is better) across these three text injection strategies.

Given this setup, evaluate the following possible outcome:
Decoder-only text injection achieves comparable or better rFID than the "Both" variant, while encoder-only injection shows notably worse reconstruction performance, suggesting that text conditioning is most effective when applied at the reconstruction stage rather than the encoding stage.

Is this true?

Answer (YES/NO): NO